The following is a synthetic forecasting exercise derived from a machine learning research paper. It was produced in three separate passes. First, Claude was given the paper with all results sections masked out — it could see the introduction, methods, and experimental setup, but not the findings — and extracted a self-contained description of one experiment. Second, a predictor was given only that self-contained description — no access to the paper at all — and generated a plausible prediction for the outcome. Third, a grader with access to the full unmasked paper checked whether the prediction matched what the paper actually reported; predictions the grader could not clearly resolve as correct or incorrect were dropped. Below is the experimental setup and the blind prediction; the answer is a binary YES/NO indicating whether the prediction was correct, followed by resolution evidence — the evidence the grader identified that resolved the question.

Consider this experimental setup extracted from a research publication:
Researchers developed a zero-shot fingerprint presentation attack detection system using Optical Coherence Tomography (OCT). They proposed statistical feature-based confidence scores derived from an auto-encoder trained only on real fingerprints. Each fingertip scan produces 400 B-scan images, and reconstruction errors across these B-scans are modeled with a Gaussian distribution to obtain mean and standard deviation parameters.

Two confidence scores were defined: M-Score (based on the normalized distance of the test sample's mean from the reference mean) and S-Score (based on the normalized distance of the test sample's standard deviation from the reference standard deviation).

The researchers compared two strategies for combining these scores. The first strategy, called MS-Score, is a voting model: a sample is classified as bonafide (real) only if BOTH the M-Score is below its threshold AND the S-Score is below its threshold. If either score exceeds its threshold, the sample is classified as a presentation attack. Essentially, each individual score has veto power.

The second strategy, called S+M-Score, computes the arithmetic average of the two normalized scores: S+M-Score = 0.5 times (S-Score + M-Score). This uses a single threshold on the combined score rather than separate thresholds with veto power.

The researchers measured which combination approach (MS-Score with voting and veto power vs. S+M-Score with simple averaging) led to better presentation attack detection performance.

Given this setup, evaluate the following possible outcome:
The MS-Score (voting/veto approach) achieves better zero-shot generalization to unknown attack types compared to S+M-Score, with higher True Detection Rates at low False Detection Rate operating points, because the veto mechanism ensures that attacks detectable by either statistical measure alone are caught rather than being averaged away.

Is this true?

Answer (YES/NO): YES